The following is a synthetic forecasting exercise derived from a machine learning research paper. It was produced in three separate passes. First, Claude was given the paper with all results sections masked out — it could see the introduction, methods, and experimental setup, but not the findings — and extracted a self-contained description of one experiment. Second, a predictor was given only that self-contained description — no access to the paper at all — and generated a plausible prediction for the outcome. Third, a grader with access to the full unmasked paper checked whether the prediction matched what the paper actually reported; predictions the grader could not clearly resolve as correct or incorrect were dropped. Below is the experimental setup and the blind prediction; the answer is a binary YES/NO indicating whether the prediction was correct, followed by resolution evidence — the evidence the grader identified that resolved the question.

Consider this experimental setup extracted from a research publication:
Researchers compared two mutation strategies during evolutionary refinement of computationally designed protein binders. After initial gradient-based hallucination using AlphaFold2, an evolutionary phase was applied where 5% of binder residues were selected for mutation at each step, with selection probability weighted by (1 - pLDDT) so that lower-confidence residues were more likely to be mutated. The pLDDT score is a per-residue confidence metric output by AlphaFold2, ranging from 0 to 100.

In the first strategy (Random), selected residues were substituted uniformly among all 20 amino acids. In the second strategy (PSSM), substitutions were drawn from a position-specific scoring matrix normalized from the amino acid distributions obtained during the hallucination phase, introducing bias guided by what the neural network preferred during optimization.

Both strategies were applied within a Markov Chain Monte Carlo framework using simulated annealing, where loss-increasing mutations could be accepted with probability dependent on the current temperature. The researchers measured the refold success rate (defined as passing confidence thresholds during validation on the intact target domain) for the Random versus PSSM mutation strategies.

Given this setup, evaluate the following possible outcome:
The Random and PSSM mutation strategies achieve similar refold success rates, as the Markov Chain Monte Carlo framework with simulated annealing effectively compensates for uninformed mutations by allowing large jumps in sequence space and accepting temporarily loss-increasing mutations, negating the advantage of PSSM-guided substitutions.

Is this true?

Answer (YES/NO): YES